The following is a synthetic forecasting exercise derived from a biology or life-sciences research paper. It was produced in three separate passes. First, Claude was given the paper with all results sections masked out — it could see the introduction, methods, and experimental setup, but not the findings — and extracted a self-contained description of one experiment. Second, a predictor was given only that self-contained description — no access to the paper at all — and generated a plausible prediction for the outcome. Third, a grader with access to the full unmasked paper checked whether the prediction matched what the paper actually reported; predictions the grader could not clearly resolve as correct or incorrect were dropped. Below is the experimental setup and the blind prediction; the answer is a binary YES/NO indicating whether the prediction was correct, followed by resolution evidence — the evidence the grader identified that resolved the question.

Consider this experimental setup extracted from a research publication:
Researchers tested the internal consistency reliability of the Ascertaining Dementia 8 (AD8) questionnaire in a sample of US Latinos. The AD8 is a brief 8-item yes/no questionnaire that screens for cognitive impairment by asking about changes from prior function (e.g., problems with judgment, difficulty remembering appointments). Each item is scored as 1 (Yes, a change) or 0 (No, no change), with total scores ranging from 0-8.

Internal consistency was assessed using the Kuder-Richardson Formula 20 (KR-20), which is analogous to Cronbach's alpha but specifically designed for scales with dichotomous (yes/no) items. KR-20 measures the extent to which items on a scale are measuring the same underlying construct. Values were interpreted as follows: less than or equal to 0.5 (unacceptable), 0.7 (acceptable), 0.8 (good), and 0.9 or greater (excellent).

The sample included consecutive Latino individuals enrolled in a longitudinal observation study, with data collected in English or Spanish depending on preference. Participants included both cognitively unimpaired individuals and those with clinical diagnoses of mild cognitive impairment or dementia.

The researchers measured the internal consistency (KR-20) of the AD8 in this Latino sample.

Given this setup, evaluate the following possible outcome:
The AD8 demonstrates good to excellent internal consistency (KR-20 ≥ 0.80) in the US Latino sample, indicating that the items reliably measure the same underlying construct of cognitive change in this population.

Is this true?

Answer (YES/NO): YES